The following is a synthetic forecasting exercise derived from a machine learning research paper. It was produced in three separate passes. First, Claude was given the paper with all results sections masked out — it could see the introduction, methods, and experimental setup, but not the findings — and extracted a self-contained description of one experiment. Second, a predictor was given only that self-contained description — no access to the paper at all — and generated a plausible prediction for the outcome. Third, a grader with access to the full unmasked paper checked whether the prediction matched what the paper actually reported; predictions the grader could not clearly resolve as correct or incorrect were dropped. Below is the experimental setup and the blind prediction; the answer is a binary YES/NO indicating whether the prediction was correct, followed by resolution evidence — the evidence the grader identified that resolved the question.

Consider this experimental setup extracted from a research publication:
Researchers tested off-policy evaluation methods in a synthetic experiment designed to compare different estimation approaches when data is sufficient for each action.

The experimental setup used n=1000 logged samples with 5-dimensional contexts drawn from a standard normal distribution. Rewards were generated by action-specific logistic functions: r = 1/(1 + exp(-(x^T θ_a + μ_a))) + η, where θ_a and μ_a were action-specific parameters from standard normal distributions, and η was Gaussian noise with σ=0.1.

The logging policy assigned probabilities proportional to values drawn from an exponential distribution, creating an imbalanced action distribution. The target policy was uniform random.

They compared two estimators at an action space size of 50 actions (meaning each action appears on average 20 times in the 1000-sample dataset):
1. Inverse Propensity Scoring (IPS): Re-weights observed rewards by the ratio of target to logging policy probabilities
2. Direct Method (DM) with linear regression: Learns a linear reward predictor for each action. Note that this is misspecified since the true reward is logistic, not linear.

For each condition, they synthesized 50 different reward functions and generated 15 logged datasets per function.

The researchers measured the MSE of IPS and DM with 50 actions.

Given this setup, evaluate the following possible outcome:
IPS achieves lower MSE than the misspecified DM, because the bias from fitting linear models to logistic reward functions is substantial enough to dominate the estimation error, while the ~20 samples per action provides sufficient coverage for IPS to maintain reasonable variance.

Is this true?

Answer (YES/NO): NO